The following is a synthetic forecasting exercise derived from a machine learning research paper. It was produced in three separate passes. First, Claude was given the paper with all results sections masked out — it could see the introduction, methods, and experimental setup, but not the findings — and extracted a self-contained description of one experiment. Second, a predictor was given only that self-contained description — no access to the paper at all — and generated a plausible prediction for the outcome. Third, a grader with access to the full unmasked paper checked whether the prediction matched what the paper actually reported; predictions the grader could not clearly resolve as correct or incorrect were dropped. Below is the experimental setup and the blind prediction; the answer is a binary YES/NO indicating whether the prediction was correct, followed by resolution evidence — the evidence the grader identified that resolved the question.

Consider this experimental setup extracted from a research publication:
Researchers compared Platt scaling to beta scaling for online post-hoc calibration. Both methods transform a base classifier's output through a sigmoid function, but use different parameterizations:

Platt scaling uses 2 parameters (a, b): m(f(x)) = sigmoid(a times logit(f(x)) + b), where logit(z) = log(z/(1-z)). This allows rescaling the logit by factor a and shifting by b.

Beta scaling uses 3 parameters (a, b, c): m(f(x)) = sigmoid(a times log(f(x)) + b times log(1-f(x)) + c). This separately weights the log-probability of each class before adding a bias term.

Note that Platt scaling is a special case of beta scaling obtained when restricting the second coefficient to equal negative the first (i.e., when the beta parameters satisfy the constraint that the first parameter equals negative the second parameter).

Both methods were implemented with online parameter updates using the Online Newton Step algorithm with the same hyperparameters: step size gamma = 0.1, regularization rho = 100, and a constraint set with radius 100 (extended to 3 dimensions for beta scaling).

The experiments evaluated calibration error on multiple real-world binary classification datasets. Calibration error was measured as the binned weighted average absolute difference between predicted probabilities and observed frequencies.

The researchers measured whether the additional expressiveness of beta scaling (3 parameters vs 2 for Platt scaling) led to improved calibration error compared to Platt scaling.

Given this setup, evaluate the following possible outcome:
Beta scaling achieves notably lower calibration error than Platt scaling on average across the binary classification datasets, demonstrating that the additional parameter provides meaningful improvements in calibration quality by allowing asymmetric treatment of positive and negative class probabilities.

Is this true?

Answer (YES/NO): NO